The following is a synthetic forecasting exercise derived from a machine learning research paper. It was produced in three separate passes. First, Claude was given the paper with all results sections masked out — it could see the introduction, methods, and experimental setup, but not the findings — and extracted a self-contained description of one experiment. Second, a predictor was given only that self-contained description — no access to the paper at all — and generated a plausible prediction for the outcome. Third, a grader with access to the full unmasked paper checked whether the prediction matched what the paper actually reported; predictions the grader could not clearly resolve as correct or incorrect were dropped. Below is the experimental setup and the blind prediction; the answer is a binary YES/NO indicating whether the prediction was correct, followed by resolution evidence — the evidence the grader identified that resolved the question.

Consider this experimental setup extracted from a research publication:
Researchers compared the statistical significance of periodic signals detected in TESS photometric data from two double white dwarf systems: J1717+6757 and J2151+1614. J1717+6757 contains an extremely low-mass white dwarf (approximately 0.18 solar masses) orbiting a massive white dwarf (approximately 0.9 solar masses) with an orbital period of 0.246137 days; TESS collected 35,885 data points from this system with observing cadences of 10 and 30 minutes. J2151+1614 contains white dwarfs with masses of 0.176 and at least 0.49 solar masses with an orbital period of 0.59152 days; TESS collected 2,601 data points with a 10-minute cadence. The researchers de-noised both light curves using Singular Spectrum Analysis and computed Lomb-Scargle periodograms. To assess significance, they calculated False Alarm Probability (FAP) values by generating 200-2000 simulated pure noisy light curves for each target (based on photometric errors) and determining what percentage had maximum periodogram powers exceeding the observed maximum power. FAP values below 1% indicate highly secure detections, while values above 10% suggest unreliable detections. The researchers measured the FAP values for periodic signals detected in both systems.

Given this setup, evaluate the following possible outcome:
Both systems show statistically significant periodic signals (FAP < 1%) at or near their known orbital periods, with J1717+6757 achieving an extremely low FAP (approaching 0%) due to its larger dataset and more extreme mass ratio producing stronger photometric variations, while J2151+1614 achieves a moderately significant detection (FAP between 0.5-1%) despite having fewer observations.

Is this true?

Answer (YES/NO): NO